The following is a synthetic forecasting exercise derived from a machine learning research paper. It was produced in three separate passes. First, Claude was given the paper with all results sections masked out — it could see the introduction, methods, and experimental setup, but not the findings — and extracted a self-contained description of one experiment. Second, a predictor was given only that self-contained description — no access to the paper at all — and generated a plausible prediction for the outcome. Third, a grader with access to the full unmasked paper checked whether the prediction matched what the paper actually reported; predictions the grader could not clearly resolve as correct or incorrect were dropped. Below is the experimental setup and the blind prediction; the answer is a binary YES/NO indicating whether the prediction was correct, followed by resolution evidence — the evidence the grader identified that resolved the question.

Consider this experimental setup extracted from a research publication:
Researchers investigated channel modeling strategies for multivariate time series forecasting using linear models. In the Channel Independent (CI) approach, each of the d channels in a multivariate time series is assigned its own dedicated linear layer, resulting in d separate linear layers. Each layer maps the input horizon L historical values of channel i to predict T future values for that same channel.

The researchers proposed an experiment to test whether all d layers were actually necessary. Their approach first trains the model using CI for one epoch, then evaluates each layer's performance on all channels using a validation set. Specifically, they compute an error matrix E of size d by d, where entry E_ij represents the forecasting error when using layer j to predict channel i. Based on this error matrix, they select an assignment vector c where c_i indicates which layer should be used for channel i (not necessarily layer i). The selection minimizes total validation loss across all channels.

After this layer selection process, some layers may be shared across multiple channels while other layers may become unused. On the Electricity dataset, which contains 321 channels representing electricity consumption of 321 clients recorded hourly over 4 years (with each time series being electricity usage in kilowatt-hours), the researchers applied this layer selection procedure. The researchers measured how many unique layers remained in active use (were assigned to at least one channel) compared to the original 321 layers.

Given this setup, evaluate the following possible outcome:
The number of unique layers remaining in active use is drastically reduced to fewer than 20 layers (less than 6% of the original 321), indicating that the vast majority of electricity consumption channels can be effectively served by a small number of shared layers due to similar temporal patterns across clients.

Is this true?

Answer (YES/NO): NO